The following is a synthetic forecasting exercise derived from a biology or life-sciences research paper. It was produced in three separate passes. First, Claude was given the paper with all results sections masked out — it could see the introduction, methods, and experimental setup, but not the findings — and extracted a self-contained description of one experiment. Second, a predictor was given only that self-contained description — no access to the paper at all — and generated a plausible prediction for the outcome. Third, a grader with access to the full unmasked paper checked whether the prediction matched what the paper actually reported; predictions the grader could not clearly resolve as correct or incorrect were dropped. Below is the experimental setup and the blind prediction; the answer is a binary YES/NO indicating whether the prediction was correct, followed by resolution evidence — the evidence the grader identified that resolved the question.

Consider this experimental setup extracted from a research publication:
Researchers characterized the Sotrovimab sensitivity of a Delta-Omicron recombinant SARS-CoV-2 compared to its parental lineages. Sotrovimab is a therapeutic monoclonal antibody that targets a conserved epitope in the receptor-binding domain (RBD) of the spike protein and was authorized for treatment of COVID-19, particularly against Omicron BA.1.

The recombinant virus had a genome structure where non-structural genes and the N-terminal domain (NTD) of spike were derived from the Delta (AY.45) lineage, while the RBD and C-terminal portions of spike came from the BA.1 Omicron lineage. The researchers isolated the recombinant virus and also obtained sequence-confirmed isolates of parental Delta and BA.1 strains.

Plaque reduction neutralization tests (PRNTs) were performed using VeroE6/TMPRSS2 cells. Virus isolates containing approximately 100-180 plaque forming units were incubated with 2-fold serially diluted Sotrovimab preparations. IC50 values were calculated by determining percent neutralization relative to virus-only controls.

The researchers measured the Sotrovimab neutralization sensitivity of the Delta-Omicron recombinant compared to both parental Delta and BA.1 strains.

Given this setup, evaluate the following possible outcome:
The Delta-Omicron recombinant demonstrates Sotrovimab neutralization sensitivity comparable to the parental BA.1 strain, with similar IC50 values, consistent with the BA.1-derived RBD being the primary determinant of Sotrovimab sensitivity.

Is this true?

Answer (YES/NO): NO